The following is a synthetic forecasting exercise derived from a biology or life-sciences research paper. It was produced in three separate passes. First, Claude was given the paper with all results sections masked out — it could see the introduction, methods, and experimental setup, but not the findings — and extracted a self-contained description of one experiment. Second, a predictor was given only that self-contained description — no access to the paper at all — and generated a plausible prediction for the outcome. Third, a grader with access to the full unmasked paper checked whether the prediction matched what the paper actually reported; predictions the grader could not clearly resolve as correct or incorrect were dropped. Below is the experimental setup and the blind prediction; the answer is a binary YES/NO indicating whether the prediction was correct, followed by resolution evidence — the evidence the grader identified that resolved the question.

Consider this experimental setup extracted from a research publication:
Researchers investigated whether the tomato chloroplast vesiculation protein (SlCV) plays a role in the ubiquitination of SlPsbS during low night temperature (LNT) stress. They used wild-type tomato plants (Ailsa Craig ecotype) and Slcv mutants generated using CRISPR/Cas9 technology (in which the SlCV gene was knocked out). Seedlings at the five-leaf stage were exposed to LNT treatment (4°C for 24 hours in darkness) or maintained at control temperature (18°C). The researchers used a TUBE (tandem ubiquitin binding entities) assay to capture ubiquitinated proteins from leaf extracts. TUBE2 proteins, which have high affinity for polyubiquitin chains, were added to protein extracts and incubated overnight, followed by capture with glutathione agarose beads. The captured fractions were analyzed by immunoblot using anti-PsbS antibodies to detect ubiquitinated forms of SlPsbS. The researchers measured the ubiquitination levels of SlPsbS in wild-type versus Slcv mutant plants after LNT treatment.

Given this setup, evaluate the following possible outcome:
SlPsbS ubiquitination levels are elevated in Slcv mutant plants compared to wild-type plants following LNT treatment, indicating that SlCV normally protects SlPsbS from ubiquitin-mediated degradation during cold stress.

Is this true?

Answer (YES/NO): NO